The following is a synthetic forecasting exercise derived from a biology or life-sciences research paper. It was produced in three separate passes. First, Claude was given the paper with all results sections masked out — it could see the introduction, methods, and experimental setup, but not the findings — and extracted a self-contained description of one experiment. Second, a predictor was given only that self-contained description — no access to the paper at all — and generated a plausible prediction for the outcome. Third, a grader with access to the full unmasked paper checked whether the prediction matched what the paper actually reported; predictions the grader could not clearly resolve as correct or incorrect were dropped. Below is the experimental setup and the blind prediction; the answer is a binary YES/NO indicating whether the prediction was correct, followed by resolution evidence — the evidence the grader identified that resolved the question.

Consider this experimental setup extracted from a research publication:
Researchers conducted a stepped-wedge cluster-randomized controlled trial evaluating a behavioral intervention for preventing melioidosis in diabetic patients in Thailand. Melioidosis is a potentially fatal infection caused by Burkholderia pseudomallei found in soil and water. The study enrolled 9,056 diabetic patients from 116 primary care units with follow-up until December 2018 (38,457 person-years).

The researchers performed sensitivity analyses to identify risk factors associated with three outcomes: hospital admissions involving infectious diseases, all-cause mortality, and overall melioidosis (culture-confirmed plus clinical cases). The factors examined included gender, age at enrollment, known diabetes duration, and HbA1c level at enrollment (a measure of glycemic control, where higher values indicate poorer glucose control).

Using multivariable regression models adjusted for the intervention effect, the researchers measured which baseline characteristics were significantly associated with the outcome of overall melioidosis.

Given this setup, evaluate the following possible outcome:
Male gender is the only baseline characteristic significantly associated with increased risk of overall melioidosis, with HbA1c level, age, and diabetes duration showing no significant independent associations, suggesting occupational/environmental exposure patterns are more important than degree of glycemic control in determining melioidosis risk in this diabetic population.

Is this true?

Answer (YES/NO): NO